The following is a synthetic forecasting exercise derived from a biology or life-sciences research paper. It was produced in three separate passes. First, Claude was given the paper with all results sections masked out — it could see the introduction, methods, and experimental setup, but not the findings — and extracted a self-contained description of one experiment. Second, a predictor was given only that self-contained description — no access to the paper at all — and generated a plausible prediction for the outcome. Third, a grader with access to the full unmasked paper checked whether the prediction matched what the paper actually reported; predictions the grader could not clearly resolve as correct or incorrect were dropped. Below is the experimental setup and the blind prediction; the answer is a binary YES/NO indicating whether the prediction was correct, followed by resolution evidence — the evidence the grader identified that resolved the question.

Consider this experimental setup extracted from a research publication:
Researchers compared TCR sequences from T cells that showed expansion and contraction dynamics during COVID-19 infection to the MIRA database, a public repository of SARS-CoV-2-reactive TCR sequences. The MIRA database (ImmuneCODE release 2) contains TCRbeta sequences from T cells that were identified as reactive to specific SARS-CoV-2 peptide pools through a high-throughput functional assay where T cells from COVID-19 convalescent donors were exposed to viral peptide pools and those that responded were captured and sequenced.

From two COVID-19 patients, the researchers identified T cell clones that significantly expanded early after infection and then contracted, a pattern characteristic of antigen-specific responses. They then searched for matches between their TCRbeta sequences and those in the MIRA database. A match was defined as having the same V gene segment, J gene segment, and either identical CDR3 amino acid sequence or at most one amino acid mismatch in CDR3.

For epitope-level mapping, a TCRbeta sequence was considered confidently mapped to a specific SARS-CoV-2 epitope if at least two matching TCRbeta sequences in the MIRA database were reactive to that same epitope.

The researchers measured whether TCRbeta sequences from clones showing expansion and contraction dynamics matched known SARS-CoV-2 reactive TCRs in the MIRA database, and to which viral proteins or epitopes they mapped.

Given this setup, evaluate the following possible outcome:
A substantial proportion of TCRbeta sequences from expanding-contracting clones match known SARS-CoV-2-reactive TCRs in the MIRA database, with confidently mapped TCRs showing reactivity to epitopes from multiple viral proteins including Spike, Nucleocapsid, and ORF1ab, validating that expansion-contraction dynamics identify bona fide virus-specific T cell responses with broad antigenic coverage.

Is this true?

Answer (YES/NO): NO